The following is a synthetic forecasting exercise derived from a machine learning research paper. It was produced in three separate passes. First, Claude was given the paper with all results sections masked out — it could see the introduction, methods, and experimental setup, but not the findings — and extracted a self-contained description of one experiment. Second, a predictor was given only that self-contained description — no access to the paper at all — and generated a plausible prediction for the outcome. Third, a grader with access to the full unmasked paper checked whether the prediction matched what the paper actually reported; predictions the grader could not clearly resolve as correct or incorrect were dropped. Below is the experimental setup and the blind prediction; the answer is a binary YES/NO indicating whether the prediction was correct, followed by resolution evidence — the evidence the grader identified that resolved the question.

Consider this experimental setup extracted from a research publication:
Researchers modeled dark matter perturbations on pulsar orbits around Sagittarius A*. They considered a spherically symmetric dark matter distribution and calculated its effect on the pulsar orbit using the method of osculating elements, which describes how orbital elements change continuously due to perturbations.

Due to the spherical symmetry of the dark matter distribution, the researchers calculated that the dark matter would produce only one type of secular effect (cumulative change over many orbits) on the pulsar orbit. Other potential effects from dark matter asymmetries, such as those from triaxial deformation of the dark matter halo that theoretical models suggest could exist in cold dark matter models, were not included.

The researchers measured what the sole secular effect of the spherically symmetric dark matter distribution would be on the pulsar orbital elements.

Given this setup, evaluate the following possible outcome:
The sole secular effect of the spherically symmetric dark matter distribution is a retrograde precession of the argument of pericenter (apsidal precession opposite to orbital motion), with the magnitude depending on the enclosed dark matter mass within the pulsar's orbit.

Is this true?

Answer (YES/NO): NO